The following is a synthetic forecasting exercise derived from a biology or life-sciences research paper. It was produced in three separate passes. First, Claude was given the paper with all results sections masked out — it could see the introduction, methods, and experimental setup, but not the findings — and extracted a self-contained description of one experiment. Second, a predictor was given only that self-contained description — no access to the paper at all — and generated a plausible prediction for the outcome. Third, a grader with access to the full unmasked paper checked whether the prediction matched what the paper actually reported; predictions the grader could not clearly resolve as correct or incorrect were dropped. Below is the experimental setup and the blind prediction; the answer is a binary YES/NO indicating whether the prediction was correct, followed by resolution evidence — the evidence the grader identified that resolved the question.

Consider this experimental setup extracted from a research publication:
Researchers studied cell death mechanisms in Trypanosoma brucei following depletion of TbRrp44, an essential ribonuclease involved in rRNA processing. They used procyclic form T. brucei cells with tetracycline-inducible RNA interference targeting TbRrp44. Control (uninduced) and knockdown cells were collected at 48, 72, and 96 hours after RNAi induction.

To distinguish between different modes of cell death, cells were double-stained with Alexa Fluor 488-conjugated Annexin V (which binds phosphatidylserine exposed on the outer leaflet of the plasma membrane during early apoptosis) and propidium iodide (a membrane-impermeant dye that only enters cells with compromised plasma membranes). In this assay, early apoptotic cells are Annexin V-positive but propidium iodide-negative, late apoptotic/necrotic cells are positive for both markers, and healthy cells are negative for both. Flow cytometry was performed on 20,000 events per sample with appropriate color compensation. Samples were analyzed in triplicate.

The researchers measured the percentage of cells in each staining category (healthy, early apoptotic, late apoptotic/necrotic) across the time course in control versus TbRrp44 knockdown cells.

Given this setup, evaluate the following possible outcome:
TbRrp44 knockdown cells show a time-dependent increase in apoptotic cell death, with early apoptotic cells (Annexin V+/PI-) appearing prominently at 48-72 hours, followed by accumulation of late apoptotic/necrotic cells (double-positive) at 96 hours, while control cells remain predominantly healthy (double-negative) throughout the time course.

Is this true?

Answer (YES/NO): NO